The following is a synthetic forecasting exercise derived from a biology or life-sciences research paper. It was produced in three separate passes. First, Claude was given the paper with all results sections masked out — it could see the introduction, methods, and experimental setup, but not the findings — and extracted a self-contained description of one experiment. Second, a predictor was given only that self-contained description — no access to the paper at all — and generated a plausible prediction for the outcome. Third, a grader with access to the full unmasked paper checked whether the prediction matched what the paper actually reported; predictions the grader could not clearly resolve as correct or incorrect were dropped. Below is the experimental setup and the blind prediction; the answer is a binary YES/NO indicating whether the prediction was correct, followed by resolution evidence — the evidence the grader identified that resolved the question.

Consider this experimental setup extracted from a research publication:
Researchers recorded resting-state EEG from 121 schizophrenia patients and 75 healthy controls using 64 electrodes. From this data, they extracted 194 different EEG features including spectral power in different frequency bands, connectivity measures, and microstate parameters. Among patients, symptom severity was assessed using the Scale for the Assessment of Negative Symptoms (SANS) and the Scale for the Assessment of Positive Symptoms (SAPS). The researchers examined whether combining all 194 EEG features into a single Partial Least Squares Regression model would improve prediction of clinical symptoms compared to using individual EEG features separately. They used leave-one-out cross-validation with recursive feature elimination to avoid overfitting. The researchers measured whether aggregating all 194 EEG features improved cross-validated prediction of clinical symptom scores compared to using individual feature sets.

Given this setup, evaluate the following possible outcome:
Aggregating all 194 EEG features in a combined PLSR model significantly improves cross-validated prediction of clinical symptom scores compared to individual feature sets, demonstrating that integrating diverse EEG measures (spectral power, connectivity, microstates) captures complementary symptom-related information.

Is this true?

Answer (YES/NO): YES